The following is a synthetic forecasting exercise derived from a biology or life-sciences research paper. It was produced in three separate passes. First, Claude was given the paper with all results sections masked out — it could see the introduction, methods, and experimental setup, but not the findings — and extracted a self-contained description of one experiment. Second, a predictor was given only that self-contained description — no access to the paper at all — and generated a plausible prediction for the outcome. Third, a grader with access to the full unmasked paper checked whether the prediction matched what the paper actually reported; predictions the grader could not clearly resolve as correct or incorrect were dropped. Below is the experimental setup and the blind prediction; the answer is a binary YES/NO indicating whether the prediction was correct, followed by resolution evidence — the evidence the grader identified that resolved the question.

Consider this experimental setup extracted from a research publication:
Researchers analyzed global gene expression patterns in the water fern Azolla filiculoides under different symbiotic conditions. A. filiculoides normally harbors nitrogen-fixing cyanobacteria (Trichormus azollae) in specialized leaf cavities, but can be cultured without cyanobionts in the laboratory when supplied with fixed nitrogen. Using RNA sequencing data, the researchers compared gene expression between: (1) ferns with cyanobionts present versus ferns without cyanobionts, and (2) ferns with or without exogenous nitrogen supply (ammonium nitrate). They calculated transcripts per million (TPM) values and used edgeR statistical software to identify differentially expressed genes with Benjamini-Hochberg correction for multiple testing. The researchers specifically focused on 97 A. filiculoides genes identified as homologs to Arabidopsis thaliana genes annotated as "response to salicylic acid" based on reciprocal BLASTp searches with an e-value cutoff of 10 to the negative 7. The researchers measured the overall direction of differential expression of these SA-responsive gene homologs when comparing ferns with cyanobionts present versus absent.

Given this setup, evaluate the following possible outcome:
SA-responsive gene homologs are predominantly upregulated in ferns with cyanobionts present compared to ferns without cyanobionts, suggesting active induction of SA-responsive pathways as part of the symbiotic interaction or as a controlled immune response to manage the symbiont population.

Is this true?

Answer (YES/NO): NO